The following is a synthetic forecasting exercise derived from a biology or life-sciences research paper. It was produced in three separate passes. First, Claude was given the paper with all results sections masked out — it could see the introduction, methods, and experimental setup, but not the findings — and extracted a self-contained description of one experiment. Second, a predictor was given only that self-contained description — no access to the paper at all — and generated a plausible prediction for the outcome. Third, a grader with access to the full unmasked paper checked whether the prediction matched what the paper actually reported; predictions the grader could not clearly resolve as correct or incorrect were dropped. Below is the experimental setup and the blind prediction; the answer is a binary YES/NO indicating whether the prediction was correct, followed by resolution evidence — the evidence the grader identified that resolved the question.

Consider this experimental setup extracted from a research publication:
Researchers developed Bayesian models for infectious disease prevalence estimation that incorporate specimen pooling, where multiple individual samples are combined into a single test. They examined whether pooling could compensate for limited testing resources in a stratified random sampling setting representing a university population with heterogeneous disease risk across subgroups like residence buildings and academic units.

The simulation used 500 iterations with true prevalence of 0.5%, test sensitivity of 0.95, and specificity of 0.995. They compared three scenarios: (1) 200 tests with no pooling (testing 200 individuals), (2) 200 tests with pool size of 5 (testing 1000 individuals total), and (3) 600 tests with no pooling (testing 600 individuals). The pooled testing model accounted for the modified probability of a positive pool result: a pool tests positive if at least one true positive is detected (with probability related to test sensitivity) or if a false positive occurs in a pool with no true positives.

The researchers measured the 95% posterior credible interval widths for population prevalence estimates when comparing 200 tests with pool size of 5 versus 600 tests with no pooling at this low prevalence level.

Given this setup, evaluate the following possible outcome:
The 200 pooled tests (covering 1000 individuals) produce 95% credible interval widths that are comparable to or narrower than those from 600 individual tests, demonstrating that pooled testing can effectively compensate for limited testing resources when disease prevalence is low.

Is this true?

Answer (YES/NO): YES